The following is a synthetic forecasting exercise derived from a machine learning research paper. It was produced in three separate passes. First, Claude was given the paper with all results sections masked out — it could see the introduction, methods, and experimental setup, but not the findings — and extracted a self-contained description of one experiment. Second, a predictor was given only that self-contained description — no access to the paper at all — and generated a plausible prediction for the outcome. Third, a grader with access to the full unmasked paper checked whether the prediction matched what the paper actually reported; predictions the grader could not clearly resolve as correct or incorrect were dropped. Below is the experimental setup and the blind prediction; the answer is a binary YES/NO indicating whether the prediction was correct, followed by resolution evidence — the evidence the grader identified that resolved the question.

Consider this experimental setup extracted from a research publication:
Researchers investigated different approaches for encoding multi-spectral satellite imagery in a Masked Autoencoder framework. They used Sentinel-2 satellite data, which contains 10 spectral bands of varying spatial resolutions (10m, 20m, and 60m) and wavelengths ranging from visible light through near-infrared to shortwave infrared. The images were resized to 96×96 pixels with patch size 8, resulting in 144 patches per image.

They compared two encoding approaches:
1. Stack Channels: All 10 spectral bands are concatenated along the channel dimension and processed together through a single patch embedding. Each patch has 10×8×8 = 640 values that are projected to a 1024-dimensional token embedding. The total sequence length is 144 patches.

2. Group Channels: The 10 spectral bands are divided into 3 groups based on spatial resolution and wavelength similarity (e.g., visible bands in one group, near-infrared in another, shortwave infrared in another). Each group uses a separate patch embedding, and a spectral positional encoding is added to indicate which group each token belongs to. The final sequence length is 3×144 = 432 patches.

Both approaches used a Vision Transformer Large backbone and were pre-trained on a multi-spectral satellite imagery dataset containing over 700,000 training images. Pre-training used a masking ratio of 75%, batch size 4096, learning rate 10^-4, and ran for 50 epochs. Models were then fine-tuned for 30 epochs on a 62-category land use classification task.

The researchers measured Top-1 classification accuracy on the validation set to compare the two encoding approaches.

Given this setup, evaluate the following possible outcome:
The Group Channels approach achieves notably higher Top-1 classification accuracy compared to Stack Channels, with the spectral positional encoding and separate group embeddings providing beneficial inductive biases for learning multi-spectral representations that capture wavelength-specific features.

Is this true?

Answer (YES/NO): YES